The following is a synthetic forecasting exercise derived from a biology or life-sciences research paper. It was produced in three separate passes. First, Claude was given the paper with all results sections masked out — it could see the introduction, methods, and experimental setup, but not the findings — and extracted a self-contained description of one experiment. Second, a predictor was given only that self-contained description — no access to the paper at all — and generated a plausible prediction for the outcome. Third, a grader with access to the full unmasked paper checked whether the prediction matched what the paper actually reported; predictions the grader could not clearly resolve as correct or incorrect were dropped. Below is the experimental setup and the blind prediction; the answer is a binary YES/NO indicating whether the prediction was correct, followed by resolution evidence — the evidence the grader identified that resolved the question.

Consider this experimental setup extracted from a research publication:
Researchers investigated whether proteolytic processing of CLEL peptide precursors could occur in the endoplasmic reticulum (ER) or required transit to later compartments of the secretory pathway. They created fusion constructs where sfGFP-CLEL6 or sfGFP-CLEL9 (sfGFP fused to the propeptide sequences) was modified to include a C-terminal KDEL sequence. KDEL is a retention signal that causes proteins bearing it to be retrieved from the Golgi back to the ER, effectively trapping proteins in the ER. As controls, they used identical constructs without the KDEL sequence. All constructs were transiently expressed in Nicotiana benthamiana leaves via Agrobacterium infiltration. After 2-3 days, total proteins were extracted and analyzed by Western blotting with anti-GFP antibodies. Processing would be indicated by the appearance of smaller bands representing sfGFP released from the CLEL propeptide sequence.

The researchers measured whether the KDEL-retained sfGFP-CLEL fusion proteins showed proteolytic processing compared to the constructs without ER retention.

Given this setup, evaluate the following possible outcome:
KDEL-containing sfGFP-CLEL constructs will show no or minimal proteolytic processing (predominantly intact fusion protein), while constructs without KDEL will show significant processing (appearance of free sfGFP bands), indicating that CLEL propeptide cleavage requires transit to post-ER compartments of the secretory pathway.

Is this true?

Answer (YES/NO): NO